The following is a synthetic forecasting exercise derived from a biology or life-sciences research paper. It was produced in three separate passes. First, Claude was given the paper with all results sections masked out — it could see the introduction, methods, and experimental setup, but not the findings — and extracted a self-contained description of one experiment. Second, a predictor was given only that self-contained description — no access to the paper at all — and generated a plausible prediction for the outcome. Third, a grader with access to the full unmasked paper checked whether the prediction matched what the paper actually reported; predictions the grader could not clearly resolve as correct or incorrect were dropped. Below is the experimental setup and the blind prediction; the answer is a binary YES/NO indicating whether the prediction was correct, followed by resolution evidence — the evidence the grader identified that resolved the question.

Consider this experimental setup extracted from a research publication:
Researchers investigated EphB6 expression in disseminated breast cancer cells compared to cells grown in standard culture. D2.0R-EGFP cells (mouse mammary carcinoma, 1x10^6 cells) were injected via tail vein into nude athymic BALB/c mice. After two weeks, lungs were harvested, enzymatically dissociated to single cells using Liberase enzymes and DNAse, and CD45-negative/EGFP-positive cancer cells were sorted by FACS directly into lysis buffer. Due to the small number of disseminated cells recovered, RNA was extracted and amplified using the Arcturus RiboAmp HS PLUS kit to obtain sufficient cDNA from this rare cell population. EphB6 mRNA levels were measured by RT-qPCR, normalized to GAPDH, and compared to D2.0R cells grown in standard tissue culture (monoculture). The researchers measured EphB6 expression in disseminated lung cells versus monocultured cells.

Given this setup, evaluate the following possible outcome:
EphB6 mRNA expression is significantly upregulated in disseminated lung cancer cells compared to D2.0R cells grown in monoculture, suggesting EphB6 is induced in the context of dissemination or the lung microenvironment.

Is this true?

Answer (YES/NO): YES